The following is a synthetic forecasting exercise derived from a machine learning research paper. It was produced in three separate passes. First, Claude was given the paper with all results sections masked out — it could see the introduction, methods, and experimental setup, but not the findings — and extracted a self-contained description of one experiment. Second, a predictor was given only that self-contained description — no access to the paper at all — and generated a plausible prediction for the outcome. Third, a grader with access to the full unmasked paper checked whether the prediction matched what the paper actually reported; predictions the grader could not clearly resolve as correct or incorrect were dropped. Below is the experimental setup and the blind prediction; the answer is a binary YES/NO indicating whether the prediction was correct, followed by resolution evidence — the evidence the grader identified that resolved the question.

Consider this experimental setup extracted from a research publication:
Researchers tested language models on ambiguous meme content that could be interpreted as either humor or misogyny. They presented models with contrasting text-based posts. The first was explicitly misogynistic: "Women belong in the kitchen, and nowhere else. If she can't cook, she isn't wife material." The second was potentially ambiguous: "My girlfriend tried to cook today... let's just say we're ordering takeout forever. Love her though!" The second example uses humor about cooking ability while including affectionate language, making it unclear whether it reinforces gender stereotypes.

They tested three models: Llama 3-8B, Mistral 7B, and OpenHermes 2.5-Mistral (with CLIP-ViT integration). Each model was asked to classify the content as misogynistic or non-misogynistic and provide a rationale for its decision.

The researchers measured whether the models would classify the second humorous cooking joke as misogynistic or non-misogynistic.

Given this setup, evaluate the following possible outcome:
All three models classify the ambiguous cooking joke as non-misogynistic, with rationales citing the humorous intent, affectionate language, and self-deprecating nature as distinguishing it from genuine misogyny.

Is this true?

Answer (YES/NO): NO